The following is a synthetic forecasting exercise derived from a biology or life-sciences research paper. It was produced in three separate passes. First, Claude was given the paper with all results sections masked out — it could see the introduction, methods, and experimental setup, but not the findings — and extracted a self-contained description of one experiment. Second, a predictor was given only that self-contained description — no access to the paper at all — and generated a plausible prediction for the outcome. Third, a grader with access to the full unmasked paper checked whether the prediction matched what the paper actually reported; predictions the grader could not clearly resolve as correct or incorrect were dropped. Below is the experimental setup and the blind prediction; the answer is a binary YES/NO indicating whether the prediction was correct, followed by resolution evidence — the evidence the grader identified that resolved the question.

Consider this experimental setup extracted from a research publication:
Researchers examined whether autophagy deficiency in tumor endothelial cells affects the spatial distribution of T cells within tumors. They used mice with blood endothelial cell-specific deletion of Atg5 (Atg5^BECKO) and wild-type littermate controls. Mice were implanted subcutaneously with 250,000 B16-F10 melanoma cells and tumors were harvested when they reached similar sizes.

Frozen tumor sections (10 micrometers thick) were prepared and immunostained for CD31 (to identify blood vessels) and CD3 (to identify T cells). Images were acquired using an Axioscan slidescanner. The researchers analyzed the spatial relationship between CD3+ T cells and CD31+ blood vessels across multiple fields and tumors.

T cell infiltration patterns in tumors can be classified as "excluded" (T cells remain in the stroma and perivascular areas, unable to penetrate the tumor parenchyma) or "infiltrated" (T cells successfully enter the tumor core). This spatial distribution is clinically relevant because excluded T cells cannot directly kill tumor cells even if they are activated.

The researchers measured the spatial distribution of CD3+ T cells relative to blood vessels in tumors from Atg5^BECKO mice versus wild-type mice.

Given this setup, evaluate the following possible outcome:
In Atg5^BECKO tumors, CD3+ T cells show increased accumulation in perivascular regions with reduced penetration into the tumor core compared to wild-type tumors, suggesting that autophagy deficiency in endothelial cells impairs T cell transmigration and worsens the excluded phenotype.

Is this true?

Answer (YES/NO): NO